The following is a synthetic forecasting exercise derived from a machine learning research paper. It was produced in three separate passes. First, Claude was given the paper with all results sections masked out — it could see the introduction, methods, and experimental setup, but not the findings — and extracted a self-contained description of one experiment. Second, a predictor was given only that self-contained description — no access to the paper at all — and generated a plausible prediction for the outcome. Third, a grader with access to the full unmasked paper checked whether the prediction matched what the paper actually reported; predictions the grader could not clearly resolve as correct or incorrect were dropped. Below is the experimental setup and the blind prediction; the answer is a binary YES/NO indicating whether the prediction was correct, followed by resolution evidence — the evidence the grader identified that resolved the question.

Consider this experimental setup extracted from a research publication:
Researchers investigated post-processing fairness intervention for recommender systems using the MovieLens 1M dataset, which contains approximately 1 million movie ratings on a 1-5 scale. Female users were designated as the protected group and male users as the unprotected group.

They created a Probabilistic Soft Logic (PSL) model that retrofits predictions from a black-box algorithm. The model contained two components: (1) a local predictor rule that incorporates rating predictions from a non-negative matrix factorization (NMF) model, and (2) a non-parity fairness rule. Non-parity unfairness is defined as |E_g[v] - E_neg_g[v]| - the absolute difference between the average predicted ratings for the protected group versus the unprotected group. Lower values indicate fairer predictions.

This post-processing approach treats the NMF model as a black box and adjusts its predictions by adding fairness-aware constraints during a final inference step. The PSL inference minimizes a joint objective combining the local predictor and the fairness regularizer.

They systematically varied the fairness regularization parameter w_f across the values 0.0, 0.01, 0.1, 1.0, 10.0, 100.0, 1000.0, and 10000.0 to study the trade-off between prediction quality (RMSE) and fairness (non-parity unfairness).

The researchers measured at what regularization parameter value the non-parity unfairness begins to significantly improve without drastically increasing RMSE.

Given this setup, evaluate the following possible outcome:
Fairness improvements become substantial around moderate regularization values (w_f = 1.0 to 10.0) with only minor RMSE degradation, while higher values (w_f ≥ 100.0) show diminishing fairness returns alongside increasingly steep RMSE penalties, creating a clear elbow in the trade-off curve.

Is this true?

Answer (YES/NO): NO